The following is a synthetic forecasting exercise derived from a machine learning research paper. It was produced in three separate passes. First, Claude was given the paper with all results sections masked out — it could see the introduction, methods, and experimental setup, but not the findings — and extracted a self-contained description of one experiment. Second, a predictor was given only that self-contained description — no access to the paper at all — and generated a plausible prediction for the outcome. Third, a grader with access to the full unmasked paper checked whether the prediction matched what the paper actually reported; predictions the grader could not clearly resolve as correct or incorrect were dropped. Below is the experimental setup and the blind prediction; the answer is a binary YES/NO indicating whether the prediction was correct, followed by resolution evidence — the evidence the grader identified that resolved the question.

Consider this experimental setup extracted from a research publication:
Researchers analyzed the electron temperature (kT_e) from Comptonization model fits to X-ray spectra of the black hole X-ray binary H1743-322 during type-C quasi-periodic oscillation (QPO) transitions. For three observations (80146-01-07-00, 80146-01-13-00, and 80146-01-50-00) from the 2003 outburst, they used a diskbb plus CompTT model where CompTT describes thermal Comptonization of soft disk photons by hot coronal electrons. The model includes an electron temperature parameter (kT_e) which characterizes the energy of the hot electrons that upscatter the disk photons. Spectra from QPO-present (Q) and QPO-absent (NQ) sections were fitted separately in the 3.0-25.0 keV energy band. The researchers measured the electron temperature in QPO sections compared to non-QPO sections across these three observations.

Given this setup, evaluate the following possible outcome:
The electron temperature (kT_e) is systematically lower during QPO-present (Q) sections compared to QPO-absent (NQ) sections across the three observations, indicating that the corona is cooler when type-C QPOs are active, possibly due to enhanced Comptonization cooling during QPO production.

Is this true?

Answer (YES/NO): NO